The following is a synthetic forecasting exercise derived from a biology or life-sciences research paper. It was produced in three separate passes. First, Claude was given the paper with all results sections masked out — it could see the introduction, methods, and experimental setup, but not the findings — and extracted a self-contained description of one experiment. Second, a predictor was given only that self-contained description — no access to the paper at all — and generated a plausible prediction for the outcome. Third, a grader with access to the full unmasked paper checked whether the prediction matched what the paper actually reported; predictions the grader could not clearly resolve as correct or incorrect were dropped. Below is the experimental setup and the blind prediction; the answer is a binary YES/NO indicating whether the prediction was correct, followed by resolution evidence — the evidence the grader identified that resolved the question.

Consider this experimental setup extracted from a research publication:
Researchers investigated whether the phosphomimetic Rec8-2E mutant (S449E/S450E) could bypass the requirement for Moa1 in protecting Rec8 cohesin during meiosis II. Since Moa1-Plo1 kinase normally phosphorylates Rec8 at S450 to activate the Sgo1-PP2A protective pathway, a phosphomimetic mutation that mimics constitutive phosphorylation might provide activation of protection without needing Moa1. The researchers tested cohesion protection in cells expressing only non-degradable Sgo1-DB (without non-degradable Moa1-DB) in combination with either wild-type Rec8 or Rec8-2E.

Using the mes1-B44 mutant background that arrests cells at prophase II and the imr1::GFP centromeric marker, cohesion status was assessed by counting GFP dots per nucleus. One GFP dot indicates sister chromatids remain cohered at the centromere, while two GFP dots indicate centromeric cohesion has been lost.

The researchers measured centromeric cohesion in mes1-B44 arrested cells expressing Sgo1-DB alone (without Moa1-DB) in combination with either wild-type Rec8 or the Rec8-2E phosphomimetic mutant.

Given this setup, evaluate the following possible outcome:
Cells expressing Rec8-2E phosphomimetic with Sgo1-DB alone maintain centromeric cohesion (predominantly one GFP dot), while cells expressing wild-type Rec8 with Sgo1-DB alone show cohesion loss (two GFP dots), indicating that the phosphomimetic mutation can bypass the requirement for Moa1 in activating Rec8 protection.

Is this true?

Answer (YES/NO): YES